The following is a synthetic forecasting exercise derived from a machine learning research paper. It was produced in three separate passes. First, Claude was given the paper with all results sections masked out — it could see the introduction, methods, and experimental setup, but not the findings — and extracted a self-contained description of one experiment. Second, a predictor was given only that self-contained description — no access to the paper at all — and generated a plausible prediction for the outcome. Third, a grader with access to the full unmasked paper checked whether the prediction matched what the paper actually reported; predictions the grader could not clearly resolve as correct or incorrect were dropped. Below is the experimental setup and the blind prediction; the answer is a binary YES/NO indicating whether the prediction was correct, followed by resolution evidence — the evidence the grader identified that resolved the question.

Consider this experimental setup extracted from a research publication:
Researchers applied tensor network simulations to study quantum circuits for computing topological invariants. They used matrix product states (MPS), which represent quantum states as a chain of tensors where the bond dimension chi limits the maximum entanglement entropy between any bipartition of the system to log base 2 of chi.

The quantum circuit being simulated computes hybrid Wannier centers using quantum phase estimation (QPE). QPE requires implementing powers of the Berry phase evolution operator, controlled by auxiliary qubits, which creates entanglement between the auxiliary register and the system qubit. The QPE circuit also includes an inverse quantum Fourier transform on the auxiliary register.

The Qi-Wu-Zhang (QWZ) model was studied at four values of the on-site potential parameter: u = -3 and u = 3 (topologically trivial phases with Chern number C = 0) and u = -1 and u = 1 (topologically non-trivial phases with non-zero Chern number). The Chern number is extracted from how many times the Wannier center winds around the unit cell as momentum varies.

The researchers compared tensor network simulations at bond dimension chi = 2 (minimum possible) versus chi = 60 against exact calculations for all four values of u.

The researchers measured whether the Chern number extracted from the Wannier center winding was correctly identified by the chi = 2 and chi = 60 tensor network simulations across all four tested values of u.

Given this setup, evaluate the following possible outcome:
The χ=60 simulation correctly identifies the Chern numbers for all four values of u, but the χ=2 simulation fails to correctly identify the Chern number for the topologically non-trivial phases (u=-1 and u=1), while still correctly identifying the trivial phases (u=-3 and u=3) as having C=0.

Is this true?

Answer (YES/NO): NO